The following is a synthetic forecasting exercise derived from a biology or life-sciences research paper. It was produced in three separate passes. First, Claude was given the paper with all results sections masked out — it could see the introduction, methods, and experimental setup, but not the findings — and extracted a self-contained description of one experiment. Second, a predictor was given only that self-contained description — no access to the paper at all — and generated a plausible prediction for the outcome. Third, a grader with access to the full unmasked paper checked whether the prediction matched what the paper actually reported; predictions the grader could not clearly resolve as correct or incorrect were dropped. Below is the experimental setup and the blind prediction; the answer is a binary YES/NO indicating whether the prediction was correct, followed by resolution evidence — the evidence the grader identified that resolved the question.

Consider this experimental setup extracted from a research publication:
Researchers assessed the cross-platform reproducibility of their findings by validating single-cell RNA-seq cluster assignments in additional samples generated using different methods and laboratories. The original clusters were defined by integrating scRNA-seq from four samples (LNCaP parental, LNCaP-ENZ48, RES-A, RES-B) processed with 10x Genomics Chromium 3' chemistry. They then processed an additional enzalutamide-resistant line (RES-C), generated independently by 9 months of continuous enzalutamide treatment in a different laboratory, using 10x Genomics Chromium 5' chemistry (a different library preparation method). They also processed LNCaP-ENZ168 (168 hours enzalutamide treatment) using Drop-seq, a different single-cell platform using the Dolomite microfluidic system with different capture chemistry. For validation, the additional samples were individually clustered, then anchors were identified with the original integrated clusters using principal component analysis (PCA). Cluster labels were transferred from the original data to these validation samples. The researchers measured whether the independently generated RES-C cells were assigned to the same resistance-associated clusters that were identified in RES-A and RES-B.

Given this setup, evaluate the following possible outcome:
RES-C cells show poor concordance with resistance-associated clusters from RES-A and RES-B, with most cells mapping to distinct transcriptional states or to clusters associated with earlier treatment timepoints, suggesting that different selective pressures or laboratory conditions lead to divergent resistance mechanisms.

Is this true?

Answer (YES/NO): NO